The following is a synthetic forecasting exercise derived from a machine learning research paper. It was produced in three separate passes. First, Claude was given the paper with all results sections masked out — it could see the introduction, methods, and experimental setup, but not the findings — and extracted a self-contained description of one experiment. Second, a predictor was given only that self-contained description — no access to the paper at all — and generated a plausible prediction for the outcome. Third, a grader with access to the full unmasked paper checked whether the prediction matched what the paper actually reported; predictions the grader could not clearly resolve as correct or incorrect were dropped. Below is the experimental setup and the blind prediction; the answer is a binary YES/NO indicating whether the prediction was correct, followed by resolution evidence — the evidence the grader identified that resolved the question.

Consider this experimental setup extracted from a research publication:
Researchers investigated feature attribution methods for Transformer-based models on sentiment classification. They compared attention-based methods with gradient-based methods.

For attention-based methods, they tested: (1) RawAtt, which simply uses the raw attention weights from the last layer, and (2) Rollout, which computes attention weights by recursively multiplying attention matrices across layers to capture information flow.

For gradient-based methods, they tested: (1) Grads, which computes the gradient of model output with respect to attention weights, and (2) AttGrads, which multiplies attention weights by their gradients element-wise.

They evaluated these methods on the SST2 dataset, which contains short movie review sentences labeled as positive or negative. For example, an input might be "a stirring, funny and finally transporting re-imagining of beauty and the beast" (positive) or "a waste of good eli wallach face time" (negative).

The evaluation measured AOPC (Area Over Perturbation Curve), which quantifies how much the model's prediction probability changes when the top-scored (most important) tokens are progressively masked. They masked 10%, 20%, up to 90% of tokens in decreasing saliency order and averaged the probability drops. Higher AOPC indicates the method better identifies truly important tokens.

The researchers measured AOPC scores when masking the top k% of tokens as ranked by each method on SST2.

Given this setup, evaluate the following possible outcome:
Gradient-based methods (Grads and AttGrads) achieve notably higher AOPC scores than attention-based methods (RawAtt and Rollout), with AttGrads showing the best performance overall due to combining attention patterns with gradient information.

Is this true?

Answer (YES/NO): NO